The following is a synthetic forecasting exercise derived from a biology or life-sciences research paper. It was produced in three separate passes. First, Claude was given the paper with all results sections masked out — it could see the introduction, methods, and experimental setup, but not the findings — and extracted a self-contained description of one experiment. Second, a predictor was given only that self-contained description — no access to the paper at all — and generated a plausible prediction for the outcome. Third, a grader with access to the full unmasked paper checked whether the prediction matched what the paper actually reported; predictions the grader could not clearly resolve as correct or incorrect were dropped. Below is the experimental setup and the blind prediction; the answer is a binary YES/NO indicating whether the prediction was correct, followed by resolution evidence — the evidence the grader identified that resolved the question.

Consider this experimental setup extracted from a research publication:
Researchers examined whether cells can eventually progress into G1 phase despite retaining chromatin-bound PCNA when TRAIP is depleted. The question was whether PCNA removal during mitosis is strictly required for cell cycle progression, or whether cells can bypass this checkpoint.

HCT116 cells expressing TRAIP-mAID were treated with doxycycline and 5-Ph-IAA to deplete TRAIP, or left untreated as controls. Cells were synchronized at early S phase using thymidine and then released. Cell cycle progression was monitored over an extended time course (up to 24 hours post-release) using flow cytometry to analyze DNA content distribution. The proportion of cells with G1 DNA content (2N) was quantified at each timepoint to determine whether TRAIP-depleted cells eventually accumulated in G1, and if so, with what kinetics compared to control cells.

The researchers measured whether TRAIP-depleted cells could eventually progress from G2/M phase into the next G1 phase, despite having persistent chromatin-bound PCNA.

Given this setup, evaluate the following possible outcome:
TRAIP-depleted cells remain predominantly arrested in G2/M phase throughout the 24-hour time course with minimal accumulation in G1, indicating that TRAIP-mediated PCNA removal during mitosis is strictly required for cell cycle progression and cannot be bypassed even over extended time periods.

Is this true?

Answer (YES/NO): NO